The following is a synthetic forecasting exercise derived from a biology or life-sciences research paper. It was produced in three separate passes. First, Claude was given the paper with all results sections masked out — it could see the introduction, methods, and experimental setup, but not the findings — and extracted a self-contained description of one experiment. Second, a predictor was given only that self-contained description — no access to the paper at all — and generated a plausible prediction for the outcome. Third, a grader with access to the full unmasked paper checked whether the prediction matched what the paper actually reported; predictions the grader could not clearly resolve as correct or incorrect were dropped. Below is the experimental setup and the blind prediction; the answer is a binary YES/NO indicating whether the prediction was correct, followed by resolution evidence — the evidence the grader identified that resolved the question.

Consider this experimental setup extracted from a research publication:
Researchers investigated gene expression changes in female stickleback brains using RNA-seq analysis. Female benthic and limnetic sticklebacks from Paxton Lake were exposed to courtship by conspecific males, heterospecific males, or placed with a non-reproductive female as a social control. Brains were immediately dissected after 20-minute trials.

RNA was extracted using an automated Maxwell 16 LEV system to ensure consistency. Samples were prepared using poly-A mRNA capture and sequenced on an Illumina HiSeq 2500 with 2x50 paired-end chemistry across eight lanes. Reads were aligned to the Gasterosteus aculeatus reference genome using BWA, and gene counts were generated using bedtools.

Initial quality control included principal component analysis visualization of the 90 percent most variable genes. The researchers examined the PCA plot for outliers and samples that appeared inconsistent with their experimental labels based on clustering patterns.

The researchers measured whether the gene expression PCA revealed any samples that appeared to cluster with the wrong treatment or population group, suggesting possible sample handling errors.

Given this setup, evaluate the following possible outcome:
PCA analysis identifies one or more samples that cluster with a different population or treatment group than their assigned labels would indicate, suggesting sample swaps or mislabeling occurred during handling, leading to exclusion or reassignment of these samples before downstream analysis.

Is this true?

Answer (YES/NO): YES